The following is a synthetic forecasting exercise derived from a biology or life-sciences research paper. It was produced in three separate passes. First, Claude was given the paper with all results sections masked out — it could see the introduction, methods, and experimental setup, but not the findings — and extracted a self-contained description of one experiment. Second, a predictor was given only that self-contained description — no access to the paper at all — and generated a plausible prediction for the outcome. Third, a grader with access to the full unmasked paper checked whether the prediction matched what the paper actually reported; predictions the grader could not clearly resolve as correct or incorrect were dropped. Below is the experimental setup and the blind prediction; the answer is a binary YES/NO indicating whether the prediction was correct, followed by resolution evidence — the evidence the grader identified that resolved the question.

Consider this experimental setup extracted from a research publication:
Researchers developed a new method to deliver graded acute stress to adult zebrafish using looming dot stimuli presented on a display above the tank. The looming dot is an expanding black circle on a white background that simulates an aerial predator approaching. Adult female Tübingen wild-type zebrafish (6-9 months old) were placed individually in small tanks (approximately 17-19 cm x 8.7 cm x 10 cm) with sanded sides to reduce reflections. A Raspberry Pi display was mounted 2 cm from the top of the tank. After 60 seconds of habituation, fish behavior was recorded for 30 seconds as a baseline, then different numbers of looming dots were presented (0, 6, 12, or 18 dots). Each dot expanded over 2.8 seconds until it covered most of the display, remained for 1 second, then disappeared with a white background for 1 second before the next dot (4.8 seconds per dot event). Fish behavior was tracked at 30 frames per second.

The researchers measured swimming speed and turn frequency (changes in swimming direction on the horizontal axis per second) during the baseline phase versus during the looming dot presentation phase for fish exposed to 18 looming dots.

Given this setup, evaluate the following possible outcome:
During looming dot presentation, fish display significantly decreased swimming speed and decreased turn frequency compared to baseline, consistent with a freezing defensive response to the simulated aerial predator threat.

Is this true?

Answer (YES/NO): NO